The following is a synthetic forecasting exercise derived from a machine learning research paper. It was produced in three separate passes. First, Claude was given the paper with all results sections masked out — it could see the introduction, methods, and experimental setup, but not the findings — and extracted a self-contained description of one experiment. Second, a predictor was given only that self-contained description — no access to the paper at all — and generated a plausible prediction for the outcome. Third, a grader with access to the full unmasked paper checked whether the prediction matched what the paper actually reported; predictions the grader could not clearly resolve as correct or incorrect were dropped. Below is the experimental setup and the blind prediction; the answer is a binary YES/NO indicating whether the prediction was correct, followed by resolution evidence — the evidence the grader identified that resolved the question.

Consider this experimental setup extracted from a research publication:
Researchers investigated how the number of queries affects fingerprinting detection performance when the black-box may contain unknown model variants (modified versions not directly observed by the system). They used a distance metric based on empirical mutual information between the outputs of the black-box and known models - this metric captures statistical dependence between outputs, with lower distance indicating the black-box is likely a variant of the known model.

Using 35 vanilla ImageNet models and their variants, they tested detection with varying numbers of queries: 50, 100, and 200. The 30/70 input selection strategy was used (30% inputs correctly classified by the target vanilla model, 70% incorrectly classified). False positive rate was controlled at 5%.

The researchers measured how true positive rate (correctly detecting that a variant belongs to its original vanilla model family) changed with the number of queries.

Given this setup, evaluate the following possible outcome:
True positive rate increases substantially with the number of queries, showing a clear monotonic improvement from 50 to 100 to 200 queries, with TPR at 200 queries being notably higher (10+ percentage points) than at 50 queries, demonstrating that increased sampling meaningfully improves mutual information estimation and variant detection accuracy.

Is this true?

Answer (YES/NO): YES